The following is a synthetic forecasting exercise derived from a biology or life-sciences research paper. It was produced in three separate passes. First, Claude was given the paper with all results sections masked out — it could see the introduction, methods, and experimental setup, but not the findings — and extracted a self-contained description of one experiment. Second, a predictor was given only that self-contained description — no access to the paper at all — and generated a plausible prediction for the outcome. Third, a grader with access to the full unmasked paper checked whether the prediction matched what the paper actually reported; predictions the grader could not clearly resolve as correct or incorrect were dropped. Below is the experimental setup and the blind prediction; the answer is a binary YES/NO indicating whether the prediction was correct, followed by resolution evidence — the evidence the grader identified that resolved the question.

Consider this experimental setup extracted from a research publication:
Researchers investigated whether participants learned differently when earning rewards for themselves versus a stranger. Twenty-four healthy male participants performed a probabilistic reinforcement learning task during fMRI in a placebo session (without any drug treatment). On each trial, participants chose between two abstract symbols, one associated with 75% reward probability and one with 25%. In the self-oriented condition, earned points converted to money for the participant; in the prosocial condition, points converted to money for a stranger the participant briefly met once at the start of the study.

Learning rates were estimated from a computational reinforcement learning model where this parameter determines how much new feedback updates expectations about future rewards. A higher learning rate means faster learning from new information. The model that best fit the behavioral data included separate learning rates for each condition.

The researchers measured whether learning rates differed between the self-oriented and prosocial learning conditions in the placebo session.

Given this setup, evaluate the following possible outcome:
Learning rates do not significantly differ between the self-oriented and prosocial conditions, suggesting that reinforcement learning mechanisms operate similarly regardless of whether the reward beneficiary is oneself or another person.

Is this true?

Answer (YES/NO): NO